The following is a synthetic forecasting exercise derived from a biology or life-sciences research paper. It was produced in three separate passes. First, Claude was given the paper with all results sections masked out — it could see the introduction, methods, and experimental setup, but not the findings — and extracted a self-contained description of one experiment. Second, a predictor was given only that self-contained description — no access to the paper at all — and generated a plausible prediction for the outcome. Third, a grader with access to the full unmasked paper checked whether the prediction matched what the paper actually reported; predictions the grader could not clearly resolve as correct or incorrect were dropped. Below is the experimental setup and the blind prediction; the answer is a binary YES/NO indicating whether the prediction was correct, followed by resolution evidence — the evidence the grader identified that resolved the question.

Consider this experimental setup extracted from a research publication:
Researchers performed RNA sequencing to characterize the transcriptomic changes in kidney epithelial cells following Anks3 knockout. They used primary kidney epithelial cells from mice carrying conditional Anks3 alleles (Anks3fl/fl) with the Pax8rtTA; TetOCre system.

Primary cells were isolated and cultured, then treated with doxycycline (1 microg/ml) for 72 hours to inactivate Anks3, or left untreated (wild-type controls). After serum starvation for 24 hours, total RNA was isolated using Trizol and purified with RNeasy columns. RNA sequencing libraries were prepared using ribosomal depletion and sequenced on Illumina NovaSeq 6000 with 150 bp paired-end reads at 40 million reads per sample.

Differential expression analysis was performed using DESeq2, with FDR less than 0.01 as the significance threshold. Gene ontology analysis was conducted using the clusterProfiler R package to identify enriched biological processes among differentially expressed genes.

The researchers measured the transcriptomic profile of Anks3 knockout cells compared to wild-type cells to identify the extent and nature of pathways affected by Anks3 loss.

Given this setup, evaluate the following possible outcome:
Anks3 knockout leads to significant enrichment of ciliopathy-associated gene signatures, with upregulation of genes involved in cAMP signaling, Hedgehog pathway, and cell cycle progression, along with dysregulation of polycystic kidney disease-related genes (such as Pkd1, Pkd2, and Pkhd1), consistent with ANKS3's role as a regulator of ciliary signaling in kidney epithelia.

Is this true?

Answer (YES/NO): NO